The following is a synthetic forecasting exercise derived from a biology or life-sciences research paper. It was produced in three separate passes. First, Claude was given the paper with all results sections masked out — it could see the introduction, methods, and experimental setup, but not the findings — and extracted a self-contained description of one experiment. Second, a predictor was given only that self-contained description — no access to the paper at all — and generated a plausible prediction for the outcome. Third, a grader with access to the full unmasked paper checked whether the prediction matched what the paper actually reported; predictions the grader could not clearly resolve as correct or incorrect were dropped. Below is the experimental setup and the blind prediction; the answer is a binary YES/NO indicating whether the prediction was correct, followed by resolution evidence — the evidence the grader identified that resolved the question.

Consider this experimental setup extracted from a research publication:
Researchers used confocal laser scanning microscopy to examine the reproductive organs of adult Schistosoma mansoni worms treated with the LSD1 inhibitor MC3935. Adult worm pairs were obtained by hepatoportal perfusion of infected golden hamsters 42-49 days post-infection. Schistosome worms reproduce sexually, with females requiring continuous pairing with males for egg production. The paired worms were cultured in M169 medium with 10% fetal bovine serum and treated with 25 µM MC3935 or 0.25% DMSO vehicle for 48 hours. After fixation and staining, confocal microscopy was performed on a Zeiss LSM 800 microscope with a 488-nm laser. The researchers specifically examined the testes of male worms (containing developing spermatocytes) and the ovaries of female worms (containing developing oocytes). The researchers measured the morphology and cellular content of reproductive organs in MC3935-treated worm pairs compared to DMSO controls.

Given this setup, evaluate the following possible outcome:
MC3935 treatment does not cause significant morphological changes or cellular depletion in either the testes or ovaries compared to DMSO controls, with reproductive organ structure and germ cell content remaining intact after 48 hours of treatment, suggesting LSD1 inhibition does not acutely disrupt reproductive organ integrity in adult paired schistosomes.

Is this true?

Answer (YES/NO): NO